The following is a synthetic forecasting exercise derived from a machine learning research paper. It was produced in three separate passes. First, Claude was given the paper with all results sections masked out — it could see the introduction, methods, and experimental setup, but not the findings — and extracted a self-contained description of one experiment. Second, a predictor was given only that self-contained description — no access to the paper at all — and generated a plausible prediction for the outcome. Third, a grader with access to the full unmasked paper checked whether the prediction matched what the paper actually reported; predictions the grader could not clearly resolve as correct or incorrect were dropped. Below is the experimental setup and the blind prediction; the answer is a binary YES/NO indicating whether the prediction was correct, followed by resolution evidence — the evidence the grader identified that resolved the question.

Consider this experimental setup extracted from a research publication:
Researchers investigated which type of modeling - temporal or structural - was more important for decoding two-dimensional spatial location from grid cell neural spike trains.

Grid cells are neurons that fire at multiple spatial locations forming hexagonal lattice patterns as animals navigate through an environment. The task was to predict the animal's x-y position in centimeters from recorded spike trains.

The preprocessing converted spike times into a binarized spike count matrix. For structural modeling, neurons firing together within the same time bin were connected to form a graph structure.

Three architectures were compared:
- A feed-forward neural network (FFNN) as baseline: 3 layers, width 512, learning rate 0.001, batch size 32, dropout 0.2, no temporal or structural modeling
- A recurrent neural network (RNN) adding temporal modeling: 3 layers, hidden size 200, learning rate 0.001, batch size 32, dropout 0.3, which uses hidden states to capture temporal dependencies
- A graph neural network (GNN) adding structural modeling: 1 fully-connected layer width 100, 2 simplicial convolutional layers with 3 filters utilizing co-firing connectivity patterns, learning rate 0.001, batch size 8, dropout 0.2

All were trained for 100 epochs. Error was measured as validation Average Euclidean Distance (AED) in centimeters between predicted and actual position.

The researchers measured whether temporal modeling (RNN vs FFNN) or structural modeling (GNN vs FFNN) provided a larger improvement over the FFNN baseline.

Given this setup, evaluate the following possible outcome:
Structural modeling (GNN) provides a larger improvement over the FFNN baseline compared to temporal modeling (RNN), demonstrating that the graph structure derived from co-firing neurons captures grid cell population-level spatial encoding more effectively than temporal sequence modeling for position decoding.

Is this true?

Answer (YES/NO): NO